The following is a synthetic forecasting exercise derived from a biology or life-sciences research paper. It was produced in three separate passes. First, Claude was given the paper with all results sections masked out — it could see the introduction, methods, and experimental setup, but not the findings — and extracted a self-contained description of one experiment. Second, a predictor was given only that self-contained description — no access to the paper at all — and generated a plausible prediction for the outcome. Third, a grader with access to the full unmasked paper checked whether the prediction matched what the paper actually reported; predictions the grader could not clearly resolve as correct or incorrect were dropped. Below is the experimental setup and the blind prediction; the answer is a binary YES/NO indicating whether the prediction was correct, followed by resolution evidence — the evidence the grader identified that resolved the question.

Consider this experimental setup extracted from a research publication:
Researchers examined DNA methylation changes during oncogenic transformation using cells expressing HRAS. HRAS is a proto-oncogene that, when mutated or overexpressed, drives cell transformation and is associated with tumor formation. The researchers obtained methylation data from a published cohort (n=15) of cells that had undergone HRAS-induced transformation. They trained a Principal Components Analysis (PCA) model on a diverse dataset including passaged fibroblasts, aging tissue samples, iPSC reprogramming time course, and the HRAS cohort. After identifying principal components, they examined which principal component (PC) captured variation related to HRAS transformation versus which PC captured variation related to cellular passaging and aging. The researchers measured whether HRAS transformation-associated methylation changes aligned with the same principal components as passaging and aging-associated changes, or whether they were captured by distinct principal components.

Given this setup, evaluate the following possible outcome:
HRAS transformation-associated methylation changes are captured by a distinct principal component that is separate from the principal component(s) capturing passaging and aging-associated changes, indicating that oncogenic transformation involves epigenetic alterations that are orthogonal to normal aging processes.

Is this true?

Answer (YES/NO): NO